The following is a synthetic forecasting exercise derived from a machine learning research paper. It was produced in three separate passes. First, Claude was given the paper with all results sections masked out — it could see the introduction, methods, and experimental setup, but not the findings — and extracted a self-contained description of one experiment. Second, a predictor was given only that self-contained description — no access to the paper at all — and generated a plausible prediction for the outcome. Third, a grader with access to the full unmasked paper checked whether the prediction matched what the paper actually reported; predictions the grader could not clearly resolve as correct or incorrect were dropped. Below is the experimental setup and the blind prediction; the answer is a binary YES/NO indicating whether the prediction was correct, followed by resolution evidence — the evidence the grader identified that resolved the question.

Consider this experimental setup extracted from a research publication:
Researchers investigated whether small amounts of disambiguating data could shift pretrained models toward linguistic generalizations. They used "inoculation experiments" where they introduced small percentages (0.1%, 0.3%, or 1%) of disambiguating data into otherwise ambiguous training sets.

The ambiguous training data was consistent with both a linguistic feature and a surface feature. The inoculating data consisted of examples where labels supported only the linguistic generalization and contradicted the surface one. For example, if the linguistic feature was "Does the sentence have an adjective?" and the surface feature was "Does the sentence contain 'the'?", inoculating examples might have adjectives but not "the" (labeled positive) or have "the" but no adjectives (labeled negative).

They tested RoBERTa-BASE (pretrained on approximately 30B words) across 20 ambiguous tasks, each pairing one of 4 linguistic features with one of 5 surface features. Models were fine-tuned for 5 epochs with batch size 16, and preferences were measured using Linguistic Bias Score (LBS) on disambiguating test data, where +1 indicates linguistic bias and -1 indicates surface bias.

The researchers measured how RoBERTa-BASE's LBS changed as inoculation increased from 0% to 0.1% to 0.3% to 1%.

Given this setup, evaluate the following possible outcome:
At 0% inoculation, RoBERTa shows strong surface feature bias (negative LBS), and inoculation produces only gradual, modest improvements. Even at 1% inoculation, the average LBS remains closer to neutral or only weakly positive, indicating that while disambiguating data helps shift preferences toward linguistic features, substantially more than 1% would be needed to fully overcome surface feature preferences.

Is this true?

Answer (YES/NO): NO